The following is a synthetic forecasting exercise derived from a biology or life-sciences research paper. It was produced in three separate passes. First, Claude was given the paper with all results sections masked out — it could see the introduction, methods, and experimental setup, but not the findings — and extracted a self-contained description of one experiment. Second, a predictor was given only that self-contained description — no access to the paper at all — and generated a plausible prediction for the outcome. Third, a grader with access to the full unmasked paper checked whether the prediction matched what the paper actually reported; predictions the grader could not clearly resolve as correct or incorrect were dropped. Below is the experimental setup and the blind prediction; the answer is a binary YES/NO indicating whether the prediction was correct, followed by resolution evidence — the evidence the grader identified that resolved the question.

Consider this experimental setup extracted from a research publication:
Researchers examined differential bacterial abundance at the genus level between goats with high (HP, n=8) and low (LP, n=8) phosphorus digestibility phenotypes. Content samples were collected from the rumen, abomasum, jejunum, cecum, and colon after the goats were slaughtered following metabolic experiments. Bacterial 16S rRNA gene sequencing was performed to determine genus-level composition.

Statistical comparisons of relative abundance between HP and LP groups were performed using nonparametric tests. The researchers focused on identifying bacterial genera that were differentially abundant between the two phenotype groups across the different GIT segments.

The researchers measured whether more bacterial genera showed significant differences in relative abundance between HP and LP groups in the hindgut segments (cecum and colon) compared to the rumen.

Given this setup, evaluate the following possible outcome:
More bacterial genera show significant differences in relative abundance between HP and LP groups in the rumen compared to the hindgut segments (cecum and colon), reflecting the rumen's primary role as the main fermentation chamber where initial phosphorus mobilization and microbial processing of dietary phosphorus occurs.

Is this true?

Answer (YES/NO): YES